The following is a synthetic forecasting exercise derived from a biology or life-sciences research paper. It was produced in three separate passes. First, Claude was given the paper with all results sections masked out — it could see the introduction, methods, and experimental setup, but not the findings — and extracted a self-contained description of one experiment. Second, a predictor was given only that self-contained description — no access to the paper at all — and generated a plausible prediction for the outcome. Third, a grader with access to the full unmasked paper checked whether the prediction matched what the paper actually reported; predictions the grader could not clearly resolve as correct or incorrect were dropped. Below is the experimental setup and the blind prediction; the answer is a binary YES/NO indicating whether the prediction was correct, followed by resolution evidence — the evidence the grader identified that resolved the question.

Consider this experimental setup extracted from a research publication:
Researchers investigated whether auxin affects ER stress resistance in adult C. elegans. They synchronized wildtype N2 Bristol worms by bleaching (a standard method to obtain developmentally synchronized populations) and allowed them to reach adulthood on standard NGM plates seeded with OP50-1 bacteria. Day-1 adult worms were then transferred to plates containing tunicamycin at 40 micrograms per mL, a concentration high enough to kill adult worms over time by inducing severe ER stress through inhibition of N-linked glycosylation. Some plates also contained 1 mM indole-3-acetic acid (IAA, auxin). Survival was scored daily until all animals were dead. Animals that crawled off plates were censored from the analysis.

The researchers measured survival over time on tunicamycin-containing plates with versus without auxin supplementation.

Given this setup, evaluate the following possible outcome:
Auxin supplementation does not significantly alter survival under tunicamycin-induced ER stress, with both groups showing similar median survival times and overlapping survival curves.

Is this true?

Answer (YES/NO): NO